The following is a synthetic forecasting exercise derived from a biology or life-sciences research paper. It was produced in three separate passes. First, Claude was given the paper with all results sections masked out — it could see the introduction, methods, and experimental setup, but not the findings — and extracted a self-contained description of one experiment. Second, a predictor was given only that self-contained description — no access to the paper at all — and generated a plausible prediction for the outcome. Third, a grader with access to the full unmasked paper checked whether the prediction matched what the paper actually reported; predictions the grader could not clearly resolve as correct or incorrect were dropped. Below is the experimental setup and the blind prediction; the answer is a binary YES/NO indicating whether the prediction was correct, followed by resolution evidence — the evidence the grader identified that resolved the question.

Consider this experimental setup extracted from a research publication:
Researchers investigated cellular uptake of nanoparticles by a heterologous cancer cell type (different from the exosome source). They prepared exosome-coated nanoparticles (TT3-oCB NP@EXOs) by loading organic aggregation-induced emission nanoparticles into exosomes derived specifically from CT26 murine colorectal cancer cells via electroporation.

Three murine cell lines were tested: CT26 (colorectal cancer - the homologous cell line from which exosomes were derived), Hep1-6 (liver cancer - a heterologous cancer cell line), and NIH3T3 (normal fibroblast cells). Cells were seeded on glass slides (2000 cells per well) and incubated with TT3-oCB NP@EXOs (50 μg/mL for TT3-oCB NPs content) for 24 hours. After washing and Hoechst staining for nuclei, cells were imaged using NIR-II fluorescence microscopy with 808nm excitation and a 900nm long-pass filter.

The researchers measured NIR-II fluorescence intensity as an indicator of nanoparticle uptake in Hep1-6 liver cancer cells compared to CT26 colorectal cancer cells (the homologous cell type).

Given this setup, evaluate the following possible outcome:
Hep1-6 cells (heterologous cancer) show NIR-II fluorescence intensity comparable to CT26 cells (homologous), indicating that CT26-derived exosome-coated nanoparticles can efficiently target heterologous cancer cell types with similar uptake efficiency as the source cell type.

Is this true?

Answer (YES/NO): NO